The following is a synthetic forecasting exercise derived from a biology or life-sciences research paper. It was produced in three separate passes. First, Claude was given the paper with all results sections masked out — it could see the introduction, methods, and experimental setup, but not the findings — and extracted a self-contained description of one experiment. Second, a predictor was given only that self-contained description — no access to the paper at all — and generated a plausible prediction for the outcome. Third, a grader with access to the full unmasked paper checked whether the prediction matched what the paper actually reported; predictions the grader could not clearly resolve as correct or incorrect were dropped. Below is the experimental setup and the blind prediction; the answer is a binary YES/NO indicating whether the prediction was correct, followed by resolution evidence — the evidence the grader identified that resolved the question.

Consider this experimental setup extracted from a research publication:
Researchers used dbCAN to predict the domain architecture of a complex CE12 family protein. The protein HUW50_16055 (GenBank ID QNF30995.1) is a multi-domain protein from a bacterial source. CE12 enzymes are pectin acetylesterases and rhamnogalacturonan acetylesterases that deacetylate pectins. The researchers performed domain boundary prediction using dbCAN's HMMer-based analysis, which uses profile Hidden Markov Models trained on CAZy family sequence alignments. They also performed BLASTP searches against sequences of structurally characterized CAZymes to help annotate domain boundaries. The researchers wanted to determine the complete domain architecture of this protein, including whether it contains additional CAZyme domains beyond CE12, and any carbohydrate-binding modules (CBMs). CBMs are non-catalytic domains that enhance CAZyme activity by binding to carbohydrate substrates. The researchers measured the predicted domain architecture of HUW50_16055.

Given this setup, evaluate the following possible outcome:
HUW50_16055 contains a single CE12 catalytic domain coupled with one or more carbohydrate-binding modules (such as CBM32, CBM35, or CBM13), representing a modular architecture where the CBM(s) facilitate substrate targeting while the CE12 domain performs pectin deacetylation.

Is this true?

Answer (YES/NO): NO